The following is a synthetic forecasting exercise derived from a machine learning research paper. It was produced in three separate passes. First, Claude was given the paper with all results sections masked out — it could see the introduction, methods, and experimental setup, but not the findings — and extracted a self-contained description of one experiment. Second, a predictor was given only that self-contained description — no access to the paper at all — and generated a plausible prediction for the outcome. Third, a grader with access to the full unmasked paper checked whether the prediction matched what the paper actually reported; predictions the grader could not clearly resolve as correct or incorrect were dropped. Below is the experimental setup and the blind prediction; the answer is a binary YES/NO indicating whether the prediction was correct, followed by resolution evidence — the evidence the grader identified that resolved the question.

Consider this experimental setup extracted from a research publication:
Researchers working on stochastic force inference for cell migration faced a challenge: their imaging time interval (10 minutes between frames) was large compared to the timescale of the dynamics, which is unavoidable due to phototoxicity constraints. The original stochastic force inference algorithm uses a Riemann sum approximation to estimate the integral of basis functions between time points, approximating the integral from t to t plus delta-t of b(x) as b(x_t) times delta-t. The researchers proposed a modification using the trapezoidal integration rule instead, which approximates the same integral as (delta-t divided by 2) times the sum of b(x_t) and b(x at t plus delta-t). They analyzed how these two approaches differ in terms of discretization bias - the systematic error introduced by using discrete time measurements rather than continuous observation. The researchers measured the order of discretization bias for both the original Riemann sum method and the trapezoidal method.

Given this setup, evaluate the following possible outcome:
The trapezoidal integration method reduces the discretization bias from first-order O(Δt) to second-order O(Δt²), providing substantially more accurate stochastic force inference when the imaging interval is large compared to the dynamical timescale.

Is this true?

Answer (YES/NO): YES